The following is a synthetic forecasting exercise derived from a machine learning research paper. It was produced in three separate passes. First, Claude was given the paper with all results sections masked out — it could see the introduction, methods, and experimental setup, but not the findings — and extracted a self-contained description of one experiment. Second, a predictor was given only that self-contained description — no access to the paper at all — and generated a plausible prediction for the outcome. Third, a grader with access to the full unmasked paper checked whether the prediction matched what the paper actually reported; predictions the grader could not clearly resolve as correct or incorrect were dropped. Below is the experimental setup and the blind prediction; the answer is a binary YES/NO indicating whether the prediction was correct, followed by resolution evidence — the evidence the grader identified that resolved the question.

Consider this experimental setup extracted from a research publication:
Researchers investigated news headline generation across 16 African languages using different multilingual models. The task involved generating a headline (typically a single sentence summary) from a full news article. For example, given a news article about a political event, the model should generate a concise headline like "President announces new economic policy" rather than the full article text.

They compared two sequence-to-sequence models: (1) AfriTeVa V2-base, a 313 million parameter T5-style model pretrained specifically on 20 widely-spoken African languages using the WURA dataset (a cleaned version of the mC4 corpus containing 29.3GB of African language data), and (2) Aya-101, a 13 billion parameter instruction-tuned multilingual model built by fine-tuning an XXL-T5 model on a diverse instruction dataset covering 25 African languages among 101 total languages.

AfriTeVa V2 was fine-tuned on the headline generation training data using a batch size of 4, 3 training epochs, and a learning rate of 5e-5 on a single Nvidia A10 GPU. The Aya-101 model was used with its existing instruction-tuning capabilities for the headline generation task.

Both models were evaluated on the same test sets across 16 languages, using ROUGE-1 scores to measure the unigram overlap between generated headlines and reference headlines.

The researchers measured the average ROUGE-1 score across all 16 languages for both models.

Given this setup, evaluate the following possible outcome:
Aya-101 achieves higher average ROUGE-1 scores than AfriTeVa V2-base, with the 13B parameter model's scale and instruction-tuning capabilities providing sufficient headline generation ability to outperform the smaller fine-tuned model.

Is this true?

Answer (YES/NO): NO